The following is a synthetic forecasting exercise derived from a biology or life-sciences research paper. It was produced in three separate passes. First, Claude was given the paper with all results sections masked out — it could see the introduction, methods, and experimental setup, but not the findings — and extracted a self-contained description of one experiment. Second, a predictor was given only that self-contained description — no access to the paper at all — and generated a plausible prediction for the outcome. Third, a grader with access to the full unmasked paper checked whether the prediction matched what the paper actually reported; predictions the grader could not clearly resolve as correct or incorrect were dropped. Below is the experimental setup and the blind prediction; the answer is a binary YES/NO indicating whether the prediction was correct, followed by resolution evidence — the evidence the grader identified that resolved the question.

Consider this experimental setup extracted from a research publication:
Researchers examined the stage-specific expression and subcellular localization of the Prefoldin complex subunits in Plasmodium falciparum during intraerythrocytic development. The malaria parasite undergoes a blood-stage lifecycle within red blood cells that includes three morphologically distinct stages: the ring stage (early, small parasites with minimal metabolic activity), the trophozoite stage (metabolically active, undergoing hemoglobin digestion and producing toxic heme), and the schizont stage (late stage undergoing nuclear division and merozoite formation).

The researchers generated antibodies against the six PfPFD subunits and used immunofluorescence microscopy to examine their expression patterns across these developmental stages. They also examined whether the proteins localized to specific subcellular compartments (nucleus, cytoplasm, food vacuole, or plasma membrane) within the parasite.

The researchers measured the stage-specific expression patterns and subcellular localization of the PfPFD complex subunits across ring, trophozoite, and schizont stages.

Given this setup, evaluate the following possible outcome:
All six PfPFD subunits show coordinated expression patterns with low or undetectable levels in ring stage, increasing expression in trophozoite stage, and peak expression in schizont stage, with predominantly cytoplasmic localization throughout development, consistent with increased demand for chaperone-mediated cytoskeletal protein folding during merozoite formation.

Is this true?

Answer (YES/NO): NO